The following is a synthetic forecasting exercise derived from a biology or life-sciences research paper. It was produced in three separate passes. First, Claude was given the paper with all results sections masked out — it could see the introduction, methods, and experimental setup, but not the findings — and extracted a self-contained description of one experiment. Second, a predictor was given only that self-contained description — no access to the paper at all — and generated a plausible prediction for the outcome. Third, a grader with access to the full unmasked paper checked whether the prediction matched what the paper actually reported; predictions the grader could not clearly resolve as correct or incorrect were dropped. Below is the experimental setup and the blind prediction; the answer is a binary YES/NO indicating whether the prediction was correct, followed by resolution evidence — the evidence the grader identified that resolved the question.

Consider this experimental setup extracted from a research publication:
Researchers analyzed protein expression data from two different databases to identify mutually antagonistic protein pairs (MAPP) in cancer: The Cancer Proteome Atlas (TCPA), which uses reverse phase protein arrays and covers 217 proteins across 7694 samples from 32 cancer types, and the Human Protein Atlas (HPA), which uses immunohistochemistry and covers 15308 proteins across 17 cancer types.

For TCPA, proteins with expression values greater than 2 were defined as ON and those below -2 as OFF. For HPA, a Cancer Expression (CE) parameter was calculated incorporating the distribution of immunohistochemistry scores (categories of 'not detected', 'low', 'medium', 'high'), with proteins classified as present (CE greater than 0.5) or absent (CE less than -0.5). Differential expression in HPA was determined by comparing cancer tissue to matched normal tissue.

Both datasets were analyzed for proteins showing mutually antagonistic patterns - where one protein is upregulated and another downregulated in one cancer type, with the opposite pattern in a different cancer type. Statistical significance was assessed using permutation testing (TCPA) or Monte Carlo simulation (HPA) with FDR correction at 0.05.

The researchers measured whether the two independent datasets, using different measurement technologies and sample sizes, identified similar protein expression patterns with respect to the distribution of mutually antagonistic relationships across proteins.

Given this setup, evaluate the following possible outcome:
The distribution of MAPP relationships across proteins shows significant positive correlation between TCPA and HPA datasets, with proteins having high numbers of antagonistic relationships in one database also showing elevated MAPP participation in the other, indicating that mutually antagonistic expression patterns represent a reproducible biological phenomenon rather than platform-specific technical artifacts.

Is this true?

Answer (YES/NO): NO